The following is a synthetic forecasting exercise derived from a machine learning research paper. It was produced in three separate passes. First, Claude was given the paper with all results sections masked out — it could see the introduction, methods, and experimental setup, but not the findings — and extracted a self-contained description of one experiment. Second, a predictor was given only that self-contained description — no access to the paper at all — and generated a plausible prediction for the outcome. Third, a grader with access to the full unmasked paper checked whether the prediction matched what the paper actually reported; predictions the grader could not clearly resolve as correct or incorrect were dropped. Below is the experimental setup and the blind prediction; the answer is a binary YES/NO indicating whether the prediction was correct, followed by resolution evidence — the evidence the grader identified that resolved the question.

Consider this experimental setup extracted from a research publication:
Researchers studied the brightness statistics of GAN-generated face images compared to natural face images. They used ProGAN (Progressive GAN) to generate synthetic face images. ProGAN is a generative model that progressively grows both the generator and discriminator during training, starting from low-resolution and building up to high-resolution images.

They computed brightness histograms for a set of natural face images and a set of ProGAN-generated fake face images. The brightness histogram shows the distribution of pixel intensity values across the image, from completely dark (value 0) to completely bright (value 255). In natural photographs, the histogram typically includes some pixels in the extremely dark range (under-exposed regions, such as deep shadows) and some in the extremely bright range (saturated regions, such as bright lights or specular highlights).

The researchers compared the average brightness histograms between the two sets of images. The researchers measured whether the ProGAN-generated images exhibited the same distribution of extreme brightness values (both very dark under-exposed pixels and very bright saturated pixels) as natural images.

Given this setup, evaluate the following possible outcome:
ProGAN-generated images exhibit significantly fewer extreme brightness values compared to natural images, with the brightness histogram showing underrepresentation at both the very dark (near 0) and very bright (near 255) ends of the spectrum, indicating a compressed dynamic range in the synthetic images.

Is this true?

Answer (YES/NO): YES